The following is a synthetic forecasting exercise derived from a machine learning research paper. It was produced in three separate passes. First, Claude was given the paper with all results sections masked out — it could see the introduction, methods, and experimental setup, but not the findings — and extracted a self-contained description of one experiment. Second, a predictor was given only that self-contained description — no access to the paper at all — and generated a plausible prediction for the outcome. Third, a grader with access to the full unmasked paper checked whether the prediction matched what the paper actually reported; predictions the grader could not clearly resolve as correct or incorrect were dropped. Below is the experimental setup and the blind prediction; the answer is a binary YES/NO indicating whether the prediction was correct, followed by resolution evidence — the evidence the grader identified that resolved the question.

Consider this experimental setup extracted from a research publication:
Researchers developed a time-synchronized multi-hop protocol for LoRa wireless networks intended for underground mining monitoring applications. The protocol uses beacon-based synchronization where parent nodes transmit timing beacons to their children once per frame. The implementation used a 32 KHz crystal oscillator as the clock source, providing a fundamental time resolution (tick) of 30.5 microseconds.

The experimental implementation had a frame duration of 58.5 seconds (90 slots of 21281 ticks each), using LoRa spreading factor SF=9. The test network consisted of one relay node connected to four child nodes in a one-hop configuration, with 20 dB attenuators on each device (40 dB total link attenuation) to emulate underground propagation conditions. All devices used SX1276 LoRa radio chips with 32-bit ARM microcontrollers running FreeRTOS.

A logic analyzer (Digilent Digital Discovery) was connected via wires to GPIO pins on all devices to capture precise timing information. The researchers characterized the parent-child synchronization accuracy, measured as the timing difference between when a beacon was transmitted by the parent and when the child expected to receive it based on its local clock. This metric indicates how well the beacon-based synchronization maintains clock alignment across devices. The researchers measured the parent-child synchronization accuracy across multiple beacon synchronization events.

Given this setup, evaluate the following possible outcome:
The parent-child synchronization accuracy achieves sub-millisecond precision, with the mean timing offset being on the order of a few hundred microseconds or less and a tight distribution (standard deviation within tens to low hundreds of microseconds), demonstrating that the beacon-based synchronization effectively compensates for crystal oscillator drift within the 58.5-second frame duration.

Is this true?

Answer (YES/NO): NO